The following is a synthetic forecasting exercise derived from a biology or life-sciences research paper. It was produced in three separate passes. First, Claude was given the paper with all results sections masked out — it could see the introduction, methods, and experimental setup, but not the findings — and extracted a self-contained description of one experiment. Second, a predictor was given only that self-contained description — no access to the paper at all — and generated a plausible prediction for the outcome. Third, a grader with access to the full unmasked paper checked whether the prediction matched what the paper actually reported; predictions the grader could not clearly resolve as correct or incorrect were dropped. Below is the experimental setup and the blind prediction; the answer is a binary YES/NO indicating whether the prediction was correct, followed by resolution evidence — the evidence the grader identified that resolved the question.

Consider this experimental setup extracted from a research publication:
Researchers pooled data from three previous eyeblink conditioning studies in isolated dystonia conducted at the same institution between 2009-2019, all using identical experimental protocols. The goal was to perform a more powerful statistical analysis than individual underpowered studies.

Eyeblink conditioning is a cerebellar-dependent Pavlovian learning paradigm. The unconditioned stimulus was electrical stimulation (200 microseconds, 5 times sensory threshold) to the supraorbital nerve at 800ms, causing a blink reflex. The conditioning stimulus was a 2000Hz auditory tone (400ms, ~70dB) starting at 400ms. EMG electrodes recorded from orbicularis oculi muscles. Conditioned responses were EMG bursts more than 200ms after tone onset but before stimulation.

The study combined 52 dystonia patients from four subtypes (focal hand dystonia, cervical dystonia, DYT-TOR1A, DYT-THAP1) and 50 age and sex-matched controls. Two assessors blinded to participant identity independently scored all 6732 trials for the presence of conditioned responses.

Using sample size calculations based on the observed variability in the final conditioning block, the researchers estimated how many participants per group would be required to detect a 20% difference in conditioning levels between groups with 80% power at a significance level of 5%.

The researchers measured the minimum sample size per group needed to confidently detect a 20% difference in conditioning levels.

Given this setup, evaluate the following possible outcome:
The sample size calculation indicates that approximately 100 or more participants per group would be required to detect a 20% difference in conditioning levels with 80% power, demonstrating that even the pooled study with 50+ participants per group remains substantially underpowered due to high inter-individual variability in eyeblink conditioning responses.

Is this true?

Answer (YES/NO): NO